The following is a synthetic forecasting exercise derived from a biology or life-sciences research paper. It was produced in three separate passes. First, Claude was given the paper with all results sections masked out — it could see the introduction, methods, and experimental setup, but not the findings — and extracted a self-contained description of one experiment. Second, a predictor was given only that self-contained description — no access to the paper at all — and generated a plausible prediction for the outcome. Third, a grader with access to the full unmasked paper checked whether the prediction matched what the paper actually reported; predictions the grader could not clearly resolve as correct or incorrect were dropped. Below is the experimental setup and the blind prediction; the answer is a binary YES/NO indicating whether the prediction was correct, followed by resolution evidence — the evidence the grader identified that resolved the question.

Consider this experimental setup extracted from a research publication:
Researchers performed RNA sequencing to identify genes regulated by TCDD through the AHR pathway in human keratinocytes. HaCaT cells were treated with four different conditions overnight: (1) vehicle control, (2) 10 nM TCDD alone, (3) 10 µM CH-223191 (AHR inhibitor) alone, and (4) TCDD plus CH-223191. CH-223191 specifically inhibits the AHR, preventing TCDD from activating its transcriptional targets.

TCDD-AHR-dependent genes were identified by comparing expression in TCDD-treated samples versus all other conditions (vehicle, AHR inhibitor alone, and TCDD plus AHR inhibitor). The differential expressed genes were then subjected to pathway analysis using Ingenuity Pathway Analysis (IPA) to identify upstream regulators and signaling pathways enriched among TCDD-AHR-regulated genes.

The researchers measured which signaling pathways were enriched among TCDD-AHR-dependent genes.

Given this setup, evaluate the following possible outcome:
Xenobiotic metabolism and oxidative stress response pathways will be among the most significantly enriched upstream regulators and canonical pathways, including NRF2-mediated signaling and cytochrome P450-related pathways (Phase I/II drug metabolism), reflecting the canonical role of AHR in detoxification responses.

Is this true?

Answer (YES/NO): NO